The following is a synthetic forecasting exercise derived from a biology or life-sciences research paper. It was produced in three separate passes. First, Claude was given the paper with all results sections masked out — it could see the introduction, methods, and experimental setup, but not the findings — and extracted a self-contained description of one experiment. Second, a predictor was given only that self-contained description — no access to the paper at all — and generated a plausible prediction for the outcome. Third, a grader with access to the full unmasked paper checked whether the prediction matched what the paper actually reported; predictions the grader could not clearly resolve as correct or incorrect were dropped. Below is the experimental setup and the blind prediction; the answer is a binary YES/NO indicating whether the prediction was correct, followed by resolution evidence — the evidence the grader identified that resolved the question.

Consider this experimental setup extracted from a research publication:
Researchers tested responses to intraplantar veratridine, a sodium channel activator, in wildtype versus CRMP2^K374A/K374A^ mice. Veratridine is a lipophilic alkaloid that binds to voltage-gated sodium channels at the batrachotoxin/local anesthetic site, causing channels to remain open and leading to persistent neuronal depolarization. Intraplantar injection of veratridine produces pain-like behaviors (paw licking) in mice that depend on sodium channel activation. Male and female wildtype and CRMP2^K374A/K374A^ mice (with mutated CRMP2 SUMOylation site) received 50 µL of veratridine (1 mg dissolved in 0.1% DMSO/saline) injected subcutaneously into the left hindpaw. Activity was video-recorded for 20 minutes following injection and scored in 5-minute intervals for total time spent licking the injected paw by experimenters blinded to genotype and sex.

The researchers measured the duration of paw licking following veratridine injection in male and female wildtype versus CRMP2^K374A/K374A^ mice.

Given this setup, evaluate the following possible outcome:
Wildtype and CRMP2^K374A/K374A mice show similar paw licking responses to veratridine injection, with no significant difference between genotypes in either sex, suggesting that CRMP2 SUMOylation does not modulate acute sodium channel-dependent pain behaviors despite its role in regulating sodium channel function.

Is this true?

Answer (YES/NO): NO